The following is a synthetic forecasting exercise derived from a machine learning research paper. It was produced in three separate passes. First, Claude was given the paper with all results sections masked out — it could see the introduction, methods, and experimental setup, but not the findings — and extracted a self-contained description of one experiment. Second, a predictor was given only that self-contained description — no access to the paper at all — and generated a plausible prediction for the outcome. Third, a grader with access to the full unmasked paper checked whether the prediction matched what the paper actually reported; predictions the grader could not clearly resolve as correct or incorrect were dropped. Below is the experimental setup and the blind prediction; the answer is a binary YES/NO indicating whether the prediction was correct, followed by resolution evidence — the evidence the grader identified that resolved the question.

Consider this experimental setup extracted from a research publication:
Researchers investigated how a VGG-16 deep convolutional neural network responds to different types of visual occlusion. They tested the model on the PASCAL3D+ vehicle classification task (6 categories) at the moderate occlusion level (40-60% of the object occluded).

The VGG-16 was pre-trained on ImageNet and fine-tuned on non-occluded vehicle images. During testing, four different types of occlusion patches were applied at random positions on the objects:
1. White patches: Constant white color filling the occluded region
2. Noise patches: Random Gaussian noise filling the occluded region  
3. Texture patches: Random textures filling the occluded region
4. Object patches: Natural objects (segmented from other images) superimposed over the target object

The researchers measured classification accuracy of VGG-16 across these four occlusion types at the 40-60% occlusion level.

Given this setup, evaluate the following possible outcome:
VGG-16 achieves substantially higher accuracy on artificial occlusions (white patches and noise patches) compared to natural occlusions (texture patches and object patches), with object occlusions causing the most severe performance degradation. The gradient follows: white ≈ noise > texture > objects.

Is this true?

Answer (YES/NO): NO